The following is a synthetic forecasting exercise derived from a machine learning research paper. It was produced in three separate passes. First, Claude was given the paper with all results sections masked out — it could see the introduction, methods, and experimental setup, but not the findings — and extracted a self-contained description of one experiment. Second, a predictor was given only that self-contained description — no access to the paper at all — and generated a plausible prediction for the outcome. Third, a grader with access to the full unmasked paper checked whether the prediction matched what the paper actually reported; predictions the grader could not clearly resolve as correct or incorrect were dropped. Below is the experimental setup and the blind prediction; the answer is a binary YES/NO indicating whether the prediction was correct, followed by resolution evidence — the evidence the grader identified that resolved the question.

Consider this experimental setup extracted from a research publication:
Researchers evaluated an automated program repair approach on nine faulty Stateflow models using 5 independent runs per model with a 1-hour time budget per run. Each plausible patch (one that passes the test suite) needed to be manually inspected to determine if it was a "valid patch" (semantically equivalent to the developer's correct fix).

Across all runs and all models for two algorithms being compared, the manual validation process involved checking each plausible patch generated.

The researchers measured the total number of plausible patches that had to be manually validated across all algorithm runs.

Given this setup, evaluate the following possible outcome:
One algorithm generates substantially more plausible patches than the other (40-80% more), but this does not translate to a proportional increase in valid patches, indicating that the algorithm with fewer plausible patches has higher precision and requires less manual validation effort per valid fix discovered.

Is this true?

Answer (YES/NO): NO